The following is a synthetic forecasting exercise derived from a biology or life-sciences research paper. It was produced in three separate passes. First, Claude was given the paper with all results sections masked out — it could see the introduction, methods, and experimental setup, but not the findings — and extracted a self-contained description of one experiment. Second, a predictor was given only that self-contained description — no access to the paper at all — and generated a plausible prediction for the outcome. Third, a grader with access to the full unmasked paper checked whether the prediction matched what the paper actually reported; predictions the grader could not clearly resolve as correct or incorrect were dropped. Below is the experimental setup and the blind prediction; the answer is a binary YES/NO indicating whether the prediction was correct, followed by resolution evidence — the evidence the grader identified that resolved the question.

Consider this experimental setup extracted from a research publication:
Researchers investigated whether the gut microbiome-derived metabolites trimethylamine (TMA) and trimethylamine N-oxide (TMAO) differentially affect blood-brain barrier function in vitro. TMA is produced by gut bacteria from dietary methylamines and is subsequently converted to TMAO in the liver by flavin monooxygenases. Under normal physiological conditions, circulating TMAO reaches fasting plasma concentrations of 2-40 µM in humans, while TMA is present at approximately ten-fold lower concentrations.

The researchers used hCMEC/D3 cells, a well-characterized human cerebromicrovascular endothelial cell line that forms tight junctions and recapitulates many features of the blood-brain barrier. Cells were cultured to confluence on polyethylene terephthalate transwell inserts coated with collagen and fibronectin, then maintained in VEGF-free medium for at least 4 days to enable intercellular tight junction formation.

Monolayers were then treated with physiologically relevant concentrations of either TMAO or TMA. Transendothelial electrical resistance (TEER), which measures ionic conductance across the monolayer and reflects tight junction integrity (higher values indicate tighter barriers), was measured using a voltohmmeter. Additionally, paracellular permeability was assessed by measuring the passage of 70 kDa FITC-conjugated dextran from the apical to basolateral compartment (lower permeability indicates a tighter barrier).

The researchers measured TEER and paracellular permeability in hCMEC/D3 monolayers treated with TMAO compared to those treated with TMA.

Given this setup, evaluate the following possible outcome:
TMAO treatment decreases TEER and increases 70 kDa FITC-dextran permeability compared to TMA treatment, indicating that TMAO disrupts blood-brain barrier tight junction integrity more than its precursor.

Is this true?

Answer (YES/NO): NO